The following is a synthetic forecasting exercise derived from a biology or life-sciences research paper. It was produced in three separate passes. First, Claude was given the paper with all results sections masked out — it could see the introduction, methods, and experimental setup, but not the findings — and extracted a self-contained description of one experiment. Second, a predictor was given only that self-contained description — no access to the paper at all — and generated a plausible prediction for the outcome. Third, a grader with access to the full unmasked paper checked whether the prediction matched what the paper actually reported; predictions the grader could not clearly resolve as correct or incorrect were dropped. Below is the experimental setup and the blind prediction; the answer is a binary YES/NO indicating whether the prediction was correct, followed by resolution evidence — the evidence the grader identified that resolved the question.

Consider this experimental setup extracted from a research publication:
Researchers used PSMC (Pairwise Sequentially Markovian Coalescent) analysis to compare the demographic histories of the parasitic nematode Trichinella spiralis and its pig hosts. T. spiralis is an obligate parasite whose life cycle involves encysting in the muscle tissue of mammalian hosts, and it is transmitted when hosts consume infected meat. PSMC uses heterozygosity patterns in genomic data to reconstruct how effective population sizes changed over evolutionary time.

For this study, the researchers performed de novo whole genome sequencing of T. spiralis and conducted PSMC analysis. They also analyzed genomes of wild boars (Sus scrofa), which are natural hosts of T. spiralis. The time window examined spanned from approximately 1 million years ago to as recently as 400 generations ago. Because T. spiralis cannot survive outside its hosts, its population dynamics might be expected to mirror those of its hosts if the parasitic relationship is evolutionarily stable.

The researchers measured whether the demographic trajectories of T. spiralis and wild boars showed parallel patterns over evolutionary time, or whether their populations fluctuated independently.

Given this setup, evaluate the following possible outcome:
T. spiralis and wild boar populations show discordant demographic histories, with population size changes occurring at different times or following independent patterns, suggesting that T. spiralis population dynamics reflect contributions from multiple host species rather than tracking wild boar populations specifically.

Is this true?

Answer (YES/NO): NO